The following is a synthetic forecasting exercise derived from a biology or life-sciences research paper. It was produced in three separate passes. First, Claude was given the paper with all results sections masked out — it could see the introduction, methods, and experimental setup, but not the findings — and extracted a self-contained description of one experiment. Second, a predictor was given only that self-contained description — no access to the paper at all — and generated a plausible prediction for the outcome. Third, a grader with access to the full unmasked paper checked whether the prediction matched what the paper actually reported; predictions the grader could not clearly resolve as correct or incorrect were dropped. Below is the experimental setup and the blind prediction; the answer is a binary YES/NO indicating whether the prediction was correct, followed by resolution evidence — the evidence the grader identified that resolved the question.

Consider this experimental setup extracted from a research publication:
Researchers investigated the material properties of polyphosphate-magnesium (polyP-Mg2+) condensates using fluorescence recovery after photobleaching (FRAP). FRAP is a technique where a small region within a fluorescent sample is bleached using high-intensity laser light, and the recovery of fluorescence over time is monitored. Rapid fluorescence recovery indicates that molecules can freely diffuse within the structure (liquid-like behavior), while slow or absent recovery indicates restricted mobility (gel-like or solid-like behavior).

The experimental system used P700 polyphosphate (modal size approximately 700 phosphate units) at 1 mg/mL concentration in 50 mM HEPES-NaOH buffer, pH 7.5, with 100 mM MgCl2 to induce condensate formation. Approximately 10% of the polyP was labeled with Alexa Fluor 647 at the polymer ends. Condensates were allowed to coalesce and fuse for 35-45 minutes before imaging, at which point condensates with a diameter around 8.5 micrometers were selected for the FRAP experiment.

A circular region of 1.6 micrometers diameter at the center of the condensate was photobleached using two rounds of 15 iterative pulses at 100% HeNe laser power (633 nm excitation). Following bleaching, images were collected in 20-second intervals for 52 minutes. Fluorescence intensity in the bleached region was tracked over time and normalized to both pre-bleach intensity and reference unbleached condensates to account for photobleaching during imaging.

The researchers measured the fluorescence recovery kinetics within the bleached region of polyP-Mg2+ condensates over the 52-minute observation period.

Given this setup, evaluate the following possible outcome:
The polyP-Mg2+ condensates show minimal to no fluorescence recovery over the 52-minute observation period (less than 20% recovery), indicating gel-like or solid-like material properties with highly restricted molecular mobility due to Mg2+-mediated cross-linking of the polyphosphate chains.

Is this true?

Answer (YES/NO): NO